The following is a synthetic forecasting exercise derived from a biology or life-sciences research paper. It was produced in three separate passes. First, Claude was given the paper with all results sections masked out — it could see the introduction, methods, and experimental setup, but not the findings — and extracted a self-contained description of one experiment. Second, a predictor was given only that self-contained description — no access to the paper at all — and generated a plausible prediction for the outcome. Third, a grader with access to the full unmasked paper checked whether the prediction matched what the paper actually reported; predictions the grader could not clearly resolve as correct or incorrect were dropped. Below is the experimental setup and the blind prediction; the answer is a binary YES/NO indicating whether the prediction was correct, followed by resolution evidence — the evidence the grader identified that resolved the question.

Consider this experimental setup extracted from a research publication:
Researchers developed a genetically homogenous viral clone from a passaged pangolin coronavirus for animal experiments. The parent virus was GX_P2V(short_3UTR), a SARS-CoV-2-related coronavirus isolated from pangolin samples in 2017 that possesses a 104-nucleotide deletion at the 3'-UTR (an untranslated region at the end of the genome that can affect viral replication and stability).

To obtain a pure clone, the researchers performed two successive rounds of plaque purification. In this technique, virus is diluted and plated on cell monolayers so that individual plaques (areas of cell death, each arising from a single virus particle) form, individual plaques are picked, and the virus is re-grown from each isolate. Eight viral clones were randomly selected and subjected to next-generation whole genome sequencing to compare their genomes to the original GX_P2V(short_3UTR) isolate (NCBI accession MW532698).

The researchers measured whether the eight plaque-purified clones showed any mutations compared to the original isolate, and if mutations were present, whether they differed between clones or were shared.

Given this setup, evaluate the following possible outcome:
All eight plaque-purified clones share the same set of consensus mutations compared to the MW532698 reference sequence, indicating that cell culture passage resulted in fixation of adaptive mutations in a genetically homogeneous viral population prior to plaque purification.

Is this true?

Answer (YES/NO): YES